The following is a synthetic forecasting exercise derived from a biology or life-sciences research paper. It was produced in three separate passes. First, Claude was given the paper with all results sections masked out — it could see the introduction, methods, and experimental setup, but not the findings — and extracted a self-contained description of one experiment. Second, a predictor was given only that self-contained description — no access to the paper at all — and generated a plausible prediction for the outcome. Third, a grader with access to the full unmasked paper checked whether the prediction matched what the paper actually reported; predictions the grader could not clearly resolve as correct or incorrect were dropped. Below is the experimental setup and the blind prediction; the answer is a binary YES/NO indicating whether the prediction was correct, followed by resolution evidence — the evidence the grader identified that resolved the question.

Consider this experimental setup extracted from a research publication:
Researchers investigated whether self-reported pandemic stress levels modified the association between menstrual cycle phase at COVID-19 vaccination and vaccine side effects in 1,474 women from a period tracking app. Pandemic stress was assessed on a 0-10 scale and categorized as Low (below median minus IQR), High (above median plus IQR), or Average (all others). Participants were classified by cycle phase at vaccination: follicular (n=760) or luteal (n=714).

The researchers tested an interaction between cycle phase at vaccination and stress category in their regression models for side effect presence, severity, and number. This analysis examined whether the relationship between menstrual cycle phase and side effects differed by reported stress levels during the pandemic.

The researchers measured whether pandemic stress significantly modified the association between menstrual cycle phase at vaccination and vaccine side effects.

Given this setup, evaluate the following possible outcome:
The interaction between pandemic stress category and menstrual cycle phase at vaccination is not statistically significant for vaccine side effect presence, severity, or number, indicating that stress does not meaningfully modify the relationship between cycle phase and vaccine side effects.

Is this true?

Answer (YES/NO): YES